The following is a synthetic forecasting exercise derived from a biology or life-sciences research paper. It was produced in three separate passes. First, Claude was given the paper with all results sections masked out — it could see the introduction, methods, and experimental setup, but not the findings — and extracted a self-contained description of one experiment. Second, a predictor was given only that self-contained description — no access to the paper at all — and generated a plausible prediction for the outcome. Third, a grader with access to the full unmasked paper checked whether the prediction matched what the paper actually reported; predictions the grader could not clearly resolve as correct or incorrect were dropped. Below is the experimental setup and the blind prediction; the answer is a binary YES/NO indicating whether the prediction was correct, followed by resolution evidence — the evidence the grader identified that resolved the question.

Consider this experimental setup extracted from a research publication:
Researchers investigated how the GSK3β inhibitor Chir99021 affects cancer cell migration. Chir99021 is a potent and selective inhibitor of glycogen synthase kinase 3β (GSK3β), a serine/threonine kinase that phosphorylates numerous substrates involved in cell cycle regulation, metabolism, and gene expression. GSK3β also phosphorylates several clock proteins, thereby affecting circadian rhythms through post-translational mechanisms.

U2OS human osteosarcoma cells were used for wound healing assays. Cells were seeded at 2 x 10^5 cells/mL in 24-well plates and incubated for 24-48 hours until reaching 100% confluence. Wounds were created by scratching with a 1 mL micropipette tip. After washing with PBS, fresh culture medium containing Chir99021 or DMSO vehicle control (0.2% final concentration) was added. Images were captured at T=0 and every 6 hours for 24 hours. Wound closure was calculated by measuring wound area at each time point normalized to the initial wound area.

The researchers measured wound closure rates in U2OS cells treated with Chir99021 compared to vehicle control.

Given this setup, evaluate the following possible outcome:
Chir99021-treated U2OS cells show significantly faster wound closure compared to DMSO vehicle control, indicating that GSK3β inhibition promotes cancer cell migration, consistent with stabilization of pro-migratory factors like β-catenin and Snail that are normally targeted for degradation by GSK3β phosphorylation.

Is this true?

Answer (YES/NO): NO